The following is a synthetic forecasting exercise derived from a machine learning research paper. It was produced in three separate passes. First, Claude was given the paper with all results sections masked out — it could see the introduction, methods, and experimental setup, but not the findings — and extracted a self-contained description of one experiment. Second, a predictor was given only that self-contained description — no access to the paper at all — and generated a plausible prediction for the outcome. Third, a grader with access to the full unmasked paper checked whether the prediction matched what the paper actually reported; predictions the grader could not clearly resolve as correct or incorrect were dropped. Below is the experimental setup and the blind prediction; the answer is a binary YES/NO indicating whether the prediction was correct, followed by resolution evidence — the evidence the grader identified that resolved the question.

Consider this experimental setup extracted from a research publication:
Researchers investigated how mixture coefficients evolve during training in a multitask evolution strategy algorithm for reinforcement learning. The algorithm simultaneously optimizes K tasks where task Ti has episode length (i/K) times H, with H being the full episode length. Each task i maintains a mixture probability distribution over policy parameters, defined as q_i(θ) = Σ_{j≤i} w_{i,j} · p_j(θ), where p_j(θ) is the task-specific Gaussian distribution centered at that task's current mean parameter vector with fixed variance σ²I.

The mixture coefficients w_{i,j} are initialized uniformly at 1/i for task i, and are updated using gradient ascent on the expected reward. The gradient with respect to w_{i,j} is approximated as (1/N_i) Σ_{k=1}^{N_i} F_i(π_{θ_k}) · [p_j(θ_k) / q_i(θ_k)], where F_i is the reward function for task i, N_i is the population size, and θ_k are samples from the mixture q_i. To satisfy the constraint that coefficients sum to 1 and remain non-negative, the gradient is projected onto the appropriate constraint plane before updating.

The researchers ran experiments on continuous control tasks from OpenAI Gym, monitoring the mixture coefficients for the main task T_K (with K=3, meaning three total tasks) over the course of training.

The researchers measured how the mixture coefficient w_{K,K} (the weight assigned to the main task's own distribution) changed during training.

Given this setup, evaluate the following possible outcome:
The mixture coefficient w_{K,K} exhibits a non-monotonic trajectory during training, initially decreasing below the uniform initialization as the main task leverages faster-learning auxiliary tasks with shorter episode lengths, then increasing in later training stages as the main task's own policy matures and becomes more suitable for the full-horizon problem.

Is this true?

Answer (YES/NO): YES